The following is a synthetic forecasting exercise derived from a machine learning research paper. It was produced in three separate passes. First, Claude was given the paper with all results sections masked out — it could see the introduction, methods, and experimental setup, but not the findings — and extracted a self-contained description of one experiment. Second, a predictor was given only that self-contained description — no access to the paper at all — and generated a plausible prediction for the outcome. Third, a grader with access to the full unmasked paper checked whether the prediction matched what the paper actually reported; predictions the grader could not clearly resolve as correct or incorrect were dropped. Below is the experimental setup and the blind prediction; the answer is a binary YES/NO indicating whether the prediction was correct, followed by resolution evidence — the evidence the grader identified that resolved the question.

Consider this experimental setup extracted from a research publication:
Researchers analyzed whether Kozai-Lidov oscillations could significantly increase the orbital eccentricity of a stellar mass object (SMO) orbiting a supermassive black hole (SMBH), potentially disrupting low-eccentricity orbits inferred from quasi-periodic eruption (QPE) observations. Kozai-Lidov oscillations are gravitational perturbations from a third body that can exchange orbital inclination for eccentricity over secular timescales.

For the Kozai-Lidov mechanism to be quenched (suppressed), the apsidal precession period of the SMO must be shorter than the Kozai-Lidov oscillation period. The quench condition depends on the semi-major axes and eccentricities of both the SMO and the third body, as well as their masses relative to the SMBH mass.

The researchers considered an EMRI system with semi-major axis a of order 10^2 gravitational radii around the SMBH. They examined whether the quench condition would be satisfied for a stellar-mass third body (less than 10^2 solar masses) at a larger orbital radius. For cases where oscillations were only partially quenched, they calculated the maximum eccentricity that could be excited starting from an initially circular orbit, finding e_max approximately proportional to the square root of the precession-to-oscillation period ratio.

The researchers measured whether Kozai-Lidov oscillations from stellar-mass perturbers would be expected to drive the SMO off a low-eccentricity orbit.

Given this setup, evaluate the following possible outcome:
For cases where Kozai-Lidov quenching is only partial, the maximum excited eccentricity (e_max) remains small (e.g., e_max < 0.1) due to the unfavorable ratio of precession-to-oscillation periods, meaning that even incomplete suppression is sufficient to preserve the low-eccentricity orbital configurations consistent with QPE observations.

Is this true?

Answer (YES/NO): YES